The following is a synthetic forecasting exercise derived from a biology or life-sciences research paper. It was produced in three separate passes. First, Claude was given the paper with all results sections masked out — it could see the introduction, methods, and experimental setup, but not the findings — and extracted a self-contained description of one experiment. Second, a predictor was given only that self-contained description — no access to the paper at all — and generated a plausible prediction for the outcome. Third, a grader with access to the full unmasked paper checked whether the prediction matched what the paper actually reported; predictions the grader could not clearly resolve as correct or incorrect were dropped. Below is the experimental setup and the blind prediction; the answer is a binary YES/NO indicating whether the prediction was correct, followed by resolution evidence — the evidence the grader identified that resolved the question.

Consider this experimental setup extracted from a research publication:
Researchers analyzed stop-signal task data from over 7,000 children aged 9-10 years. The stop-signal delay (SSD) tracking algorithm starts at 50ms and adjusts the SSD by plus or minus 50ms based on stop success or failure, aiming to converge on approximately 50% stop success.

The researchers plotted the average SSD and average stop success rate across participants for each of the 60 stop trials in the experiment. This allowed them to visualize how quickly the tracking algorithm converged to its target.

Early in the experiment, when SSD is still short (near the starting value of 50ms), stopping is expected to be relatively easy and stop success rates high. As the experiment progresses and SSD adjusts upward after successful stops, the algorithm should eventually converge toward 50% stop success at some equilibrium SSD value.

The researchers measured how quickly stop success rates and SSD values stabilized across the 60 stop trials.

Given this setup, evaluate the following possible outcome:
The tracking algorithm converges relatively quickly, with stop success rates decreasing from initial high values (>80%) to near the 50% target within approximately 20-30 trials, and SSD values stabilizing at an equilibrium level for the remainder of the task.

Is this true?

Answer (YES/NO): NO